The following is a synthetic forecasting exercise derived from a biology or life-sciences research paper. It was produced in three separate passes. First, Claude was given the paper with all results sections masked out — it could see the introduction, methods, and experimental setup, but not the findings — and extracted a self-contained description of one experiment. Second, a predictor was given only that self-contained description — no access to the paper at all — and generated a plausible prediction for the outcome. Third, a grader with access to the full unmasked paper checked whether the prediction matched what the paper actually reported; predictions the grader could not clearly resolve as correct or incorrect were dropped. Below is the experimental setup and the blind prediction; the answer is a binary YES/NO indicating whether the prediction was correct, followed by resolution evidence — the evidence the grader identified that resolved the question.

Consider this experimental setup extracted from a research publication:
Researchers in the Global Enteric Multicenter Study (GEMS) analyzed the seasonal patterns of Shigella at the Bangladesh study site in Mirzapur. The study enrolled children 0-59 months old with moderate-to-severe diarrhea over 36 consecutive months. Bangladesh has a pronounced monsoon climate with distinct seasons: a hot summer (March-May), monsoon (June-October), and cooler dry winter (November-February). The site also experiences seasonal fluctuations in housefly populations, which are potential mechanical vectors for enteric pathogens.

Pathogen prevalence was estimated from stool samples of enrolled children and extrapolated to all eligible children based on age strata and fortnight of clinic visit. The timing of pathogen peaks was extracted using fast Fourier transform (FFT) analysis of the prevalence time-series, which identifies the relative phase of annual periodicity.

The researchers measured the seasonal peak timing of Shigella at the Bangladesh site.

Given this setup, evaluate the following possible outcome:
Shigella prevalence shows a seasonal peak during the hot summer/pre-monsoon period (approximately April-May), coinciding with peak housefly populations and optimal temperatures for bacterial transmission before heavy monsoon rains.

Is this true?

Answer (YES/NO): YES